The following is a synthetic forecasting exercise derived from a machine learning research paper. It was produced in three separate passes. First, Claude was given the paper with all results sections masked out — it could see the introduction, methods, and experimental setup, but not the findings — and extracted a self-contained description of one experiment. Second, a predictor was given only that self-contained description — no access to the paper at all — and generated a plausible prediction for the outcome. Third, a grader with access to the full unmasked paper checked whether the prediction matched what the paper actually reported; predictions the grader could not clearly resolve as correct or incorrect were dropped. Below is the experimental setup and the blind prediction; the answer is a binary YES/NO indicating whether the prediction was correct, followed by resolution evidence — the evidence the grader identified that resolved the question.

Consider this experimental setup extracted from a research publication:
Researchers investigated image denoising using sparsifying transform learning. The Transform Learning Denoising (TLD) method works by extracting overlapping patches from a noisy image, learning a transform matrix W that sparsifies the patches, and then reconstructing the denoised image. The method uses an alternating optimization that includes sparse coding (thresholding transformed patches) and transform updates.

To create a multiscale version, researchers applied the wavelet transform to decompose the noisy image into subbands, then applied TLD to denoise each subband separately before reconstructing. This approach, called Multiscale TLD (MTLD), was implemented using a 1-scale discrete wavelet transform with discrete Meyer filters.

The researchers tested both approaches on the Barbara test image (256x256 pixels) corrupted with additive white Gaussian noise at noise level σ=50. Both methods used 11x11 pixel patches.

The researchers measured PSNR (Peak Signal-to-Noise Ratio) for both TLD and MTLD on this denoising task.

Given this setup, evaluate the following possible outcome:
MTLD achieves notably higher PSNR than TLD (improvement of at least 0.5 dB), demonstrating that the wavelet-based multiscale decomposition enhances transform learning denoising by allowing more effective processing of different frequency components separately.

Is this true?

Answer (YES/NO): NO